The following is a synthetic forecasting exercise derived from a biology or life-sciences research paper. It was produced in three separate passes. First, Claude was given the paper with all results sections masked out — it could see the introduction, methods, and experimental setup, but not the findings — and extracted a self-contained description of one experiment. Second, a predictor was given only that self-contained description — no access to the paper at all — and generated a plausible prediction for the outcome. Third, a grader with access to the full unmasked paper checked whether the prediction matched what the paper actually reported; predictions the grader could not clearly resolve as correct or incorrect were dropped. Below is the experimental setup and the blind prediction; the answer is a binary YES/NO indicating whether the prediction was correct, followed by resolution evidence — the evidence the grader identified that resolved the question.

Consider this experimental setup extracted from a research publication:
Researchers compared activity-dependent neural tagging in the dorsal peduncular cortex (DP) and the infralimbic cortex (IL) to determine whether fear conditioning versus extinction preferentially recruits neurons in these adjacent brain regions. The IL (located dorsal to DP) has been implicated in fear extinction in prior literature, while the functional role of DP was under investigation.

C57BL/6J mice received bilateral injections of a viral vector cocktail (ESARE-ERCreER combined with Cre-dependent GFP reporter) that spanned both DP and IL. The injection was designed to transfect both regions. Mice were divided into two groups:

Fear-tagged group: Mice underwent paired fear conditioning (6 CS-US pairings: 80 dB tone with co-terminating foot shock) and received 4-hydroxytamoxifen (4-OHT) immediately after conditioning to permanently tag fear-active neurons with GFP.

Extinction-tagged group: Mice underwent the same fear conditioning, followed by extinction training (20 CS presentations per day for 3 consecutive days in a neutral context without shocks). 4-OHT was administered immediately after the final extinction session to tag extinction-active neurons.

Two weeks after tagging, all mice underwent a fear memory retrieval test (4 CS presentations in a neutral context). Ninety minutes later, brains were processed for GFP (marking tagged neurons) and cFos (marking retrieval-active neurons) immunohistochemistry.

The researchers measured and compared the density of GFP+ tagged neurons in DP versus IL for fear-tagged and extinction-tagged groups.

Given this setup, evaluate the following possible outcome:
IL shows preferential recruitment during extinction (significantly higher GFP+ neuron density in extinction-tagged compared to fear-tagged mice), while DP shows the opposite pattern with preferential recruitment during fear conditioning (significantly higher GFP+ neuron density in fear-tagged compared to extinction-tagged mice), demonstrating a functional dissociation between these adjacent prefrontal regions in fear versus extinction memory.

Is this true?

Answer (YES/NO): YES